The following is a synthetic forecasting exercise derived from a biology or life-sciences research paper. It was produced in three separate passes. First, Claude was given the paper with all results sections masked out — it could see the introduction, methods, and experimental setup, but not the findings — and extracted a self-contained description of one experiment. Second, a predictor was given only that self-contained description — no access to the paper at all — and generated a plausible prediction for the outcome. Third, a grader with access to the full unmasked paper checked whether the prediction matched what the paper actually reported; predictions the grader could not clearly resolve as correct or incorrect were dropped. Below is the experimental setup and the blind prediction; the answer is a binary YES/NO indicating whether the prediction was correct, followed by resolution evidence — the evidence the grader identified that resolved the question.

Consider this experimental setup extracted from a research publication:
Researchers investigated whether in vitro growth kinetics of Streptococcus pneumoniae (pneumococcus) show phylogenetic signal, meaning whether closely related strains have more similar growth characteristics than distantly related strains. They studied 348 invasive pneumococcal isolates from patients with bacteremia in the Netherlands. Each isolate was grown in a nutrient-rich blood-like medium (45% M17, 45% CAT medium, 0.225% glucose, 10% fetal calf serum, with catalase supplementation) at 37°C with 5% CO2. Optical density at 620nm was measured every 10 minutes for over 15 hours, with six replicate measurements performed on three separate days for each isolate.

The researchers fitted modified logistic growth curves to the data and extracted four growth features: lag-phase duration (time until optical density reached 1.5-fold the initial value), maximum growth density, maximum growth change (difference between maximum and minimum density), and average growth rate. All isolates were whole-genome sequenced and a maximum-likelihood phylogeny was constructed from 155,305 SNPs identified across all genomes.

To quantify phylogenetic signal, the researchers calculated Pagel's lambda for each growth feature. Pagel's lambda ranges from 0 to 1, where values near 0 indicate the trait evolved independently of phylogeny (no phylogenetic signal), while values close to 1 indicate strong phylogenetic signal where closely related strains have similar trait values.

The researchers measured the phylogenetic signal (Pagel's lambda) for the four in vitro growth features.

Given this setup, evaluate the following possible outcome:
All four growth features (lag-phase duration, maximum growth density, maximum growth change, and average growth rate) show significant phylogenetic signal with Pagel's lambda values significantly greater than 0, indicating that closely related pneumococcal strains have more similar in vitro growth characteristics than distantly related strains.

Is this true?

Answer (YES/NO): YES